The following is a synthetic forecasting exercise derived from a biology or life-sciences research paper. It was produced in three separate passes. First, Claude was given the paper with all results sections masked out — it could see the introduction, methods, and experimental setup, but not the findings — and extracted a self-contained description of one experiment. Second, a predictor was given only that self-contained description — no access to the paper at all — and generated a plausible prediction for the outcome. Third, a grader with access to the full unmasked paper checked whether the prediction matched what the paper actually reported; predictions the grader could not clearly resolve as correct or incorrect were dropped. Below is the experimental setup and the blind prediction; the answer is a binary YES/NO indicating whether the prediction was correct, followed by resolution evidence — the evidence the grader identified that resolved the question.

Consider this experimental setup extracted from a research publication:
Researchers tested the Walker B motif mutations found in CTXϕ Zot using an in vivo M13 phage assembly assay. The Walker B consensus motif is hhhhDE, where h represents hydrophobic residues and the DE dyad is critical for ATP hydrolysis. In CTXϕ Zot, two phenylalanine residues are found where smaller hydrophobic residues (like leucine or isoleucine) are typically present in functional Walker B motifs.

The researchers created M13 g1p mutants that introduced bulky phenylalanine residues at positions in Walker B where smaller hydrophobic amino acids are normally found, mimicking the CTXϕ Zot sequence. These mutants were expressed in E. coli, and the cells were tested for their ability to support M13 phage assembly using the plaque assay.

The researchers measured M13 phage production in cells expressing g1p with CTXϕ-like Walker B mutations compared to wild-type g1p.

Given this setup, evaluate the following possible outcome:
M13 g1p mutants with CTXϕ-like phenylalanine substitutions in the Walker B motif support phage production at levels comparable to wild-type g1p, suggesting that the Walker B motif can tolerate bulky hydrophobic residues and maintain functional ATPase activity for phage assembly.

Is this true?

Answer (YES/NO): NO